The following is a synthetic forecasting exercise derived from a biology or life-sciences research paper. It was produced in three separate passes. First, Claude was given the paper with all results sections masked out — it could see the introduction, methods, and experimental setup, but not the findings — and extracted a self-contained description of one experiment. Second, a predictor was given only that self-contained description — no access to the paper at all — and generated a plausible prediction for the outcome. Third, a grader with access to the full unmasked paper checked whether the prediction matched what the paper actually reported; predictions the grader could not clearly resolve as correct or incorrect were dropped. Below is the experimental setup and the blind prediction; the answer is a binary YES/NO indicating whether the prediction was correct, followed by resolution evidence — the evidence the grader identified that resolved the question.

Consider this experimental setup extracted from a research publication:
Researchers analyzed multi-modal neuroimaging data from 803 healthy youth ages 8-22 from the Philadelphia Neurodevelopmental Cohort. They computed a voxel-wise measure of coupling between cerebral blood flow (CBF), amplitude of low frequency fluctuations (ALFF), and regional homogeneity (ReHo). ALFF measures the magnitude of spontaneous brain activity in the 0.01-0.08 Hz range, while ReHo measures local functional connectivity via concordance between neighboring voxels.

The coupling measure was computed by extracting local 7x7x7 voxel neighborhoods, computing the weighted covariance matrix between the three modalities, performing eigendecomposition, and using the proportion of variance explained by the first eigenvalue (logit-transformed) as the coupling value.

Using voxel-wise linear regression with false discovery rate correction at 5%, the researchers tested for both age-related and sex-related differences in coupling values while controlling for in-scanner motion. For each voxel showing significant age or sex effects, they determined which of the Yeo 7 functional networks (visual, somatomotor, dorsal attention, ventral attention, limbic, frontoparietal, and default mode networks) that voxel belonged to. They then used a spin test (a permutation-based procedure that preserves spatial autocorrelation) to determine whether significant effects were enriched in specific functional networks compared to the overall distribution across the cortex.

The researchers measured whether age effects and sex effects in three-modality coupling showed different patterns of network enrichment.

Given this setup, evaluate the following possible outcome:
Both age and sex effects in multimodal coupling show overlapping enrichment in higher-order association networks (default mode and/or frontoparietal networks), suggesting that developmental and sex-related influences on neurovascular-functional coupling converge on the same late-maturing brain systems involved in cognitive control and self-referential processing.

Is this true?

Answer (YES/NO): YES